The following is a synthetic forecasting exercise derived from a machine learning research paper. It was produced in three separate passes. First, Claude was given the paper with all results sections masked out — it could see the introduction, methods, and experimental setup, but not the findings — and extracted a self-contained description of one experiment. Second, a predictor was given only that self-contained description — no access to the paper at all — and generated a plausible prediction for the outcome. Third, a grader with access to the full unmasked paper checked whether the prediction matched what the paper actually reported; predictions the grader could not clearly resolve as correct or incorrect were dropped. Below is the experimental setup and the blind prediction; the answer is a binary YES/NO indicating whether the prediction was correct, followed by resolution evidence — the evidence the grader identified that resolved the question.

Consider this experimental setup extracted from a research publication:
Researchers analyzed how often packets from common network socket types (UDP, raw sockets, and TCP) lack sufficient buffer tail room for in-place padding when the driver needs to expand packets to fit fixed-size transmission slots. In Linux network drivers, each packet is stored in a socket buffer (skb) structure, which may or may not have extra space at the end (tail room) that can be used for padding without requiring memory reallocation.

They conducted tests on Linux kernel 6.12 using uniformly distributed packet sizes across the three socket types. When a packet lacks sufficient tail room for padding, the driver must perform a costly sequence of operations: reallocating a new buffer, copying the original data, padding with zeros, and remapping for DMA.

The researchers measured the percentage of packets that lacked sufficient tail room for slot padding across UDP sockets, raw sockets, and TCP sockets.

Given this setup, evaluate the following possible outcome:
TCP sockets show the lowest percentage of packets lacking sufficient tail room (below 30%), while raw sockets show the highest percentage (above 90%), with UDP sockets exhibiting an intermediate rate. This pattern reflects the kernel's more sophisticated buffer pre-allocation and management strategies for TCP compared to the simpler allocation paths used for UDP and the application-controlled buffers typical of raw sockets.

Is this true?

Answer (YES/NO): NO